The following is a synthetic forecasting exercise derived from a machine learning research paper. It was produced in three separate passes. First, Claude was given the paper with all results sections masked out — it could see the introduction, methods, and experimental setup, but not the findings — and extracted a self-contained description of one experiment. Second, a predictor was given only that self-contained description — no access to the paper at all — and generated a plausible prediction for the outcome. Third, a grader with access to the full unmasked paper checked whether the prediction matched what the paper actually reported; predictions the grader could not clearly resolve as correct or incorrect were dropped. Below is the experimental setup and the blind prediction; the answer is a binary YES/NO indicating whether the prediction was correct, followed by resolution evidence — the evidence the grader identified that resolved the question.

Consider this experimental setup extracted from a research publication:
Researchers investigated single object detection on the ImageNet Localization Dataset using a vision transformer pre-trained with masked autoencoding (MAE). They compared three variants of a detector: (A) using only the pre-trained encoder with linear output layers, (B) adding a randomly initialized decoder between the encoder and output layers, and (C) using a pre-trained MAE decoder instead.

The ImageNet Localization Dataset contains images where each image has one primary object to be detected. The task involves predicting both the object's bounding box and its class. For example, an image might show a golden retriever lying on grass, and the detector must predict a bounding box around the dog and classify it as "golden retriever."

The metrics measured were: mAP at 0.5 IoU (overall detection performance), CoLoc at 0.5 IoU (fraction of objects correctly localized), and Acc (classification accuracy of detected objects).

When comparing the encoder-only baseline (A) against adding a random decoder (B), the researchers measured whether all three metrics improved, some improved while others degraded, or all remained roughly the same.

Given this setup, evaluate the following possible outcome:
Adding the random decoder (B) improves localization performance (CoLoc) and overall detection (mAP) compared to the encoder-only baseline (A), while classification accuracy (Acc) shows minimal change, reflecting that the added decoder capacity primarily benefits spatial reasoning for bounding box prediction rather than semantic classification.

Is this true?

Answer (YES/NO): NO